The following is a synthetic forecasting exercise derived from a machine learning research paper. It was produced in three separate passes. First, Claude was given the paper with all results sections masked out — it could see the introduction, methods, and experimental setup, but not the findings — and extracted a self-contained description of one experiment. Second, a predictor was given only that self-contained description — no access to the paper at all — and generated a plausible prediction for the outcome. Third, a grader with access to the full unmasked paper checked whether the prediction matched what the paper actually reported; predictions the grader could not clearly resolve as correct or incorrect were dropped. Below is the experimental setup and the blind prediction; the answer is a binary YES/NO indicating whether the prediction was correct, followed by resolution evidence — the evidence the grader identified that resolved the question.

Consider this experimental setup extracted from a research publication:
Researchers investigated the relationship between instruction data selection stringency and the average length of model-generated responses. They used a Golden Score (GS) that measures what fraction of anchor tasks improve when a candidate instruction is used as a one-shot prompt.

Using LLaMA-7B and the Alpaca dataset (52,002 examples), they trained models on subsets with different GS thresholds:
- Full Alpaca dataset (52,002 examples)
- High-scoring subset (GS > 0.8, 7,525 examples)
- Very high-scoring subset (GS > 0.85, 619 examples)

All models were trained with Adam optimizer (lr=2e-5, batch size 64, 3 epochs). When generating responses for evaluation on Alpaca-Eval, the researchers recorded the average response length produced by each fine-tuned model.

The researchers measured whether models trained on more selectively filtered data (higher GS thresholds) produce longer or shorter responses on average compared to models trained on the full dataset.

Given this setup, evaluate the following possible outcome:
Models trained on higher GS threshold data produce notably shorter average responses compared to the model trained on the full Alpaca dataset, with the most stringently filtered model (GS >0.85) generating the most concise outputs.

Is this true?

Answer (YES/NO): NO